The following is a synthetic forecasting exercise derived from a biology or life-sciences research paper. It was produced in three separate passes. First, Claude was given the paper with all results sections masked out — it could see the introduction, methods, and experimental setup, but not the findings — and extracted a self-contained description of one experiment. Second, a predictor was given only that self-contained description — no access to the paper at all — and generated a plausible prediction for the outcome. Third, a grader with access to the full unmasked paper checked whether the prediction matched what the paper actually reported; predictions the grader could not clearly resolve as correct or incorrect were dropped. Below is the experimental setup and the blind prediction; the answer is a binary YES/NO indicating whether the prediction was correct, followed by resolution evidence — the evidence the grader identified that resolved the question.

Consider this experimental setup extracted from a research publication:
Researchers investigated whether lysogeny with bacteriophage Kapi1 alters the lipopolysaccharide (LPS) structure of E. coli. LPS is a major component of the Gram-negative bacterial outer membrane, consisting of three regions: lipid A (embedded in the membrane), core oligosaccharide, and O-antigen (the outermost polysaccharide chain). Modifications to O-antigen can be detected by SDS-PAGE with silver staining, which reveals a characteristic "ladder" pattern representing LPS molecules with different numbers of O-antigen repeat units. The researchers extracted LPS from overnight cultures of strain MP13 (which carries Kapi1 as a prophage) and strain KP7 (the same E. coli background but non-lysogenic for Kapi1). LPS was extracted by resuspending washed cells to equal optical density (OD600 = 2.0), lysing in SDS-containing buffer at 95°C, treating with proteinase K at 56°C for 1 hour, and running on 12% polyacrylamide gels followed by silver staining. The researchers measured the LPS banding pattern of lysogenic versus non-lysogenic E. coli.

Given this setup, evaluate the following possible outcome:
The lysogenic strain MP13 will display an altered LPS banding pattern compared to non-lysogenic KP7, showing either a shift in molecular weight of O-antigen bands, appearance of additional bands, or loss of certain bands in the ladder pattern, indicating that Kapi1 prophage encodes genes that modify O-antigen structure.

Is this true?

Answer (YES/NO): YES